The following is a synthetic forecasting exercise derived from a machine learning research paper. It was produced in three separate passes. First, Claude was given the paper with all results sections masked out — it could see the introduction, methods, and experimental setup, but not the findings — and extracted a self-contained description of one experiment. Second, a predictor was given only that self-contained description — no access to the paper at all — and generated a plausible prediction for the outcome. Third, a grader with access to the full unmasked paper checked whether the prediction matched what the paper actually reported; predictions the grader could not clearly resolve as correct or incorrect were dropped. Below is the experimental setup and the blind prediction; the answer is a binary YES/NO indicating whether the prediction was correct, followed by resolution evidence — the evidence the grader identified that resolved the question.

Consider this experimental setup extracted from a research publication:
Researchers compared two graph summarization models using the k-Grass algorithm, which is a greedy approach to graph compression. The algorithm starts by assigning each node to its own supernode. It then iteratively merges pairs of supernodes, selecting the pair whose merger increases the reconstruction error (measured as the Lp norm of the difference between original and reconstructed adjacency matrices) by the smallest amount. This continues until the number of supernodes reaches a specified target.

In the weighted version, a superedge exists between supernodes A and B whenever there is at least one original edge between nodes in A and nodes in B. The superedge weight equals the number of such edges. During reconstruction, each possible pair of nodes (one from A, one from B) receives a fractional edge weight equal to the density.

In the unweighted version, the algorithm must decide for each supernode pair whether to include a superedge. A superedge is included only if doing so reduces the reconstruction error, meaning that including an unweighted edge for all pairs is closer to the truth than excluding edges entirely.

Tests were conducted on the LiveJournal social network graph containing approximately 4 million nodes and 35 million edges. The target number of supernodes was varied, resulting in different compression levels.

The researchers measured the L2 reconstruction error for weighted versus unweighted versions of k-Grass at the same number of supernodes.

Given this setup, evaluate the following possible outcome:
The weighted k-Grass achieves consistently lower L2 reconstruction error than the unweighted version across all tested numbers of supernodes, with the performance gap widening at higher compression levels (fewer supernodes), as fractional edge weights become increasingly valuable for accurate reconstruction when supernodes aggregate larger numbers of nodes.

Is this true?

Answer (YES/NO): NO